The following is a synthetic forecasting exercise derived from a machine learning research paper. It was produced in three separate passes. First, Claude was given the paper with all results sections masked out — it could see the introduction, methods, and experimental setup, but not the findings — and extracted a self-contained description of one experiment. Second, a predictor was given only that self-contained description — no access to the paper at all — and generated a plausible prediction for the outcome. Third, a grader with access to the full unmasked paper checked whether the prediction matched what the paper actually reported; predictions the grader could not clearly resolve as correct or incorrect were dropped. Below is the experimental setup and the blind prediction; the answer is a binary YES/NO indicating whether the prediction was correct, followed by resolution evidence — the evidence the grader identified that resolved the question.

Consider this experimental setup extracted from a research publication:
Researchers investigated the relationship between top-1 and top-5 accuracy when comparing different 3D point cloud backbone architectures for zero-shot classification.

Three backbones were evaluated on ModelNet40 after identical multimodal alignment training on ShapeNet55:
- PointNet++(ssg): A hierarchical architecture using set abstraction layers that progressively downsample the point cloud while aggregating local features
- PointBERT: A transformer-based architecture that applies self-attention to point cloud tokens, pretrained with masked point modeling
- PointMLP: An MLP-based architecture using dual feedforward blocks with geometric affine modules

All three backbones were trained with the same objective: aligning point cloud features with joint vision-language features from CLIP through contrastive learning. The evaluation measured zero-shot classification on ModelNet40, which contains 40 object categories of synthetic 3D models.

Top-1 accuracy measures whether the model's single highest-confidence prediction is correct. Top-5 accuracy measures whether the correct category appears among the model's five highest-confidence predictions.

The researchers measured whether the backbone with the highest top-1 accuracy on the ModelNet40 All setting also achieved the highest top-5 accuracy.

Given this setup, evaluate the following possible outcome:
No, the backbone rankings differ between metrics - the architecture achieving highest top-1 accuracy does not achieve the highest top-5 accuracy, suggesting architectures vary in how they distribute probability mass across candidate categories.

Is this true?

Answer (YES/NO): NO